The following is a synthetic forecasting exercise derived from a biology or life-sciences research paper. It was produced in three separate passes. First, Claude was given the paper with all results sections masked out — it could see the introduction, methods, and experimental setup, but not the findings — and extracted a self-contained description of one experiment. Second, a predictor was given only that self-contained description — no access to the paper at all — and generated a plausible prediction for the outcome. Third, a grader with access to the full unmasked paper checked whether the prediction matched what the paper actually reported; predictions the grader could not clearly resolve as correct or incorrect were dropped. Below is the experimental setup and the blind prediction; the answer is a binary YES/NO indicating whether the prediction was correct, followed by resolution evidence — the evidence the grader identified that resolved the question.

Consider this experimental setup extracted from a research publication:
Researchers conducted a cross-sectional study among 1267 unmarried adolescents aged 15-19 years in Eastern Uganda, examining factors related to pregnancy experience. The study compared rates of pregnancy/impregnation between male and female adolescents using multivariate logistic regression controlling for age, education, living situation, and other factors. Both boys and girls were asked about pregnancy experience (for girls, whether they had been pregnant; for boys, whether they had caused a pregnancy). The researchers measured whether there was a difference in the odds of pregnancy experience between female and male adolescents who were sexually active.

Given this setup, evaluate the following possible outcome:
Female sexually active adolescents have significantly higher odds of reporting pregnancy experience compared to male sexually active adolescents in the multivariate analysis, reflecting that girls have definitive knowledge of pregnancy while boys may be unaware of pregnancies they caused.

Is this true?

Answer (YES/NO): YES